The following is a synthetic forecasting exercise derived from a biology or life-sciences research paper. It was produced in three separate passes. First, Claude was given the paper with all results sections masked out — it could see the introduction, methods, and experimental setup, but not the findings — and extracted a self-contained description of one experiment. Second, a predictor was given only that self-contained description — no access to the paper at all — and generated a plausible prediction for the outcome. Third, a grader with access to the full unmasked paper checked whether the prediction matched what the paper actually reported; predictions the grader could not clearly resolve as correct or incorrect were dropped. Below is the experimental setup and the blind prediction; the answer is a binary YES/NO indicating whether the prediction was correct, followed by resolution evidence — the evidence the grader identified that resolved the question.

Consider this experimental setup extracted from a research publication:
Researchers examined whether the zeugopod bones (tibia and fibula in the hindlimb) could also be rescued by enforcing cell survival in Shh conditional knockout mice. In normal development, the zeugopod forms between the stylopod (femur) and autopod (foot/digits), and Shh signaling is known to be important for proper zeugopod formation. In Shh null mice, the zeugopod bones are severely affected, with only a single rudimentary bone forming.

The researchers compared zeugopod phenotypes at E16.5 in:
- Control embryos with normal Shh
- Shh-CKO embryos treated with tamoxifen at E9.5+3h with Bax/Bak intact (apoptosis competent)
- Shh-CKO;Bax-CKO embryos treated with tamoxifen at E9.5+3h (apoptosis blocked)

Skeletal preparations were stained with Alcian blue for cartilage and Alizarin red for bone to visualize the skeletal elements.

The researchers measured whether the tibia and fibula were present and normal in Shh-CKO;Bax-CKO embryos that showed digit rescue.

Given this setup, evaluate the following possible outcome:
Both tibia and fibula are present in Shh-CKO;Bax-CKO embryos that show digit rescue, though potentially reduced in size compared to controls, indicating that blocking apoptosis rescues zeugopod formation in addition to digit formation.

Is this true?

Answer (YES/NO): YES